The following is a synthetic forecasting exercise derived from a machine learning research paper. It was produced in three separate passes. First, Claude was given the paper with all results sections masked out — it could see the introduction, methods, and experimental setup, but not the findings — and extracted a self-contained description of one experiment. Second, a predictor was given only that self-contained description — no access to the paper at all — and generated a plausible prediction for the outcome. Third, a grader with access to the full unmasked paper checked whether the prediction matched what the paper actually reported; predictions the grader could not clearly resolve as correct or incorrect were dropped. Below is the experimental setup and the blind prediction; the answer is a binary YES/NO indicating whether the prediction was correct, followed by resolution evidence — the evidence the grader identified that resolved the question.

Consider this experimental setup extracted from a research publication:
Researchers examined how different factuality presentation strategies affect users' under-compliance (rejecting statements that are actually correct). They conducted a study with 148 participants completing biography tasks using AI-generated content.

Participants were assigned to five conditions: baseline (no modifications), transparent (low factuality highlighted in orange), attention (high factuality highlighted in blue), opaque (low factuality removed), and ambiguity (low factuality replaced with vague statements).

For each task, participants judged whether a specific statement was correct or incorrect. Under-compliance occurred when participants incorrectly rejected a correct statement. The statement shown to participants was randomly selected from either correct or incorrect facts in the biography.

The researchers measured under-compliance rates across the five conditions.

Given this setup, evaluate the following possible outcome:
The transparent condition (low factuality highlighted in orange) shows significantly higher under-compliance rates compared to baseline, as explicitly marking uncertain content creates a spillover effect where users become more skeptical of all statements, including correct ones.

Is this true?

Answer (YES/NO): NO